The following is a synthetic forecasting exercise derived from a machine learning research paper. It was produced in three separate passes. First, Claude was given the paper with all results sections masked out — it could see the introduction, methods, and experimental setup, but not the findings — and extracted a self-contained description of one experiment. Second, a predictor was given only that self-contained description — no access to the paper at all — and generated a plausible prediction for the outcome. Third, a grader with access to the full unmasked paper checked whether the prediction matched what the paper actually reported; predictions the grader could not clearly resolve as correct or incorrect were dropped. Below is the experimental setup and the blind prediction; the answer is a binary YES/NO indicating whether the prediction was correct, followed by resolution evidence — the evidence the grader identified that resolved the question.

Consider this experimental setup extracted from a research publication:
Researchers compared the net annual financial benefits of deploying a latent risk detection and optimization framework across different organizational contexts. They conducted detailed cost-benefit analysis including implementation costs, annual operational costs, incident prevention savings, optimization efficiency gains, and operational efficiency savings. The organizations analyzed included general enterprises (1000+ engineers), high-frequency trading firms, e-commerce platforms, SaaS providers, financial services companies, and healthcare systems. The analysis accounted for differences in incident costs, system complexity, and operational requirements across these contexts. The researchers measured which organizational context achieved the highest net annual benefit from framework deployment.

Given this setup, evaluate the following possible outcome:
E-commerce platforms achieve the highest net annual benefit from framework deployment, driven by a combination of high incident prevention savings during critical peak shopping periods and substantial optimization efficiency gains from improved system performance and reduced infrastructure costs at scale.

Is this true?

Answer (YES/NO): NO